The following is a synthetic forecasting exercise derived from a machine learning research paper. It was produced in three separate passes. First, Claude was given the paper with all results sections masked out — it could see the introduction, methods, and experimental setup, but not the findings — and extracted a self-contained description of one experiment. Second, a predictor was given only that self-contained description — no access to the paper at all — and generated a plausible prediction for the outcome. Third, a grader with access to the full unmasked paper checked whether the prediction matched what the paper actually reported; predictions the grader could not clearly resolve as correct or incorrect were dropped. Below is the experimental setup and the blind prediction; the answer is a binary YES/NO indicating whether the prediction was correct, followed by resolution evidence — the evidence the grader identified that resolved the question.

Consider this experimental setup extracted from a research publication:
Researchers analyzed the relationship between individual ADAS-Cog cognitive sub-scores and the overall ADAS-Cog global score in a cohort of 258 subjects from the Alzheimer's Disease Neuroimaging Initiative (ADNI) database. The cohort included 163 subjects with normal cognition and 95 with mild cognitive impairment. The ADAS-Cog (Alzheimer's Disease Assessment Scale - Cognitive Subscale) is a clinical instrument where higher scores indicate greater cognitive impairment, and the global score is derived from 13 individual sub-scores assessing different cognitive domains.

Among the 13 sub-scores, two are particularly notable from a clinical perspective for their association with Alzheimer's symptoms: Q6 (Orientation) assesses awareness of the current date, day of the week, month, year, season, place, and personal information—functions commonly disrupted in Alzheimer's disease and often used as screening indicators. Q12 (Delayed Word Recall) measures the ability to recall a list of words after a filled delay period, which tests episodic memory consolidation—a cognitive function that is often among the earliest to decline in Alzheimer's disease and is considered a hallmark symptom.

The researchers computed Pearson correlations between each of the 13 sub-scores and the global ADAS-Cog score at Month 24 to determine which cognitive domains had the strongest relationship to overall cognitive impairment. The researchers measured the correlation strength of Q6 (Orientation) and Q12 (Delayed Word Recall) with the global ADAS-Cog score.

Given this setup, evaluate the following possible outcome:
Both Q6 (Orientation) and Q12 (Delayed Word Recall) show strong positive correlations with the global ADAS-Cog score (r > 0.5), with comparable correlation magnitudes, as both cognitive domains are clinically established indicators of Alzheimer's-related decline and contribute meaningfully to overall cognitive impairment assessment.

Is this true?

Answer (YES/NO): NO